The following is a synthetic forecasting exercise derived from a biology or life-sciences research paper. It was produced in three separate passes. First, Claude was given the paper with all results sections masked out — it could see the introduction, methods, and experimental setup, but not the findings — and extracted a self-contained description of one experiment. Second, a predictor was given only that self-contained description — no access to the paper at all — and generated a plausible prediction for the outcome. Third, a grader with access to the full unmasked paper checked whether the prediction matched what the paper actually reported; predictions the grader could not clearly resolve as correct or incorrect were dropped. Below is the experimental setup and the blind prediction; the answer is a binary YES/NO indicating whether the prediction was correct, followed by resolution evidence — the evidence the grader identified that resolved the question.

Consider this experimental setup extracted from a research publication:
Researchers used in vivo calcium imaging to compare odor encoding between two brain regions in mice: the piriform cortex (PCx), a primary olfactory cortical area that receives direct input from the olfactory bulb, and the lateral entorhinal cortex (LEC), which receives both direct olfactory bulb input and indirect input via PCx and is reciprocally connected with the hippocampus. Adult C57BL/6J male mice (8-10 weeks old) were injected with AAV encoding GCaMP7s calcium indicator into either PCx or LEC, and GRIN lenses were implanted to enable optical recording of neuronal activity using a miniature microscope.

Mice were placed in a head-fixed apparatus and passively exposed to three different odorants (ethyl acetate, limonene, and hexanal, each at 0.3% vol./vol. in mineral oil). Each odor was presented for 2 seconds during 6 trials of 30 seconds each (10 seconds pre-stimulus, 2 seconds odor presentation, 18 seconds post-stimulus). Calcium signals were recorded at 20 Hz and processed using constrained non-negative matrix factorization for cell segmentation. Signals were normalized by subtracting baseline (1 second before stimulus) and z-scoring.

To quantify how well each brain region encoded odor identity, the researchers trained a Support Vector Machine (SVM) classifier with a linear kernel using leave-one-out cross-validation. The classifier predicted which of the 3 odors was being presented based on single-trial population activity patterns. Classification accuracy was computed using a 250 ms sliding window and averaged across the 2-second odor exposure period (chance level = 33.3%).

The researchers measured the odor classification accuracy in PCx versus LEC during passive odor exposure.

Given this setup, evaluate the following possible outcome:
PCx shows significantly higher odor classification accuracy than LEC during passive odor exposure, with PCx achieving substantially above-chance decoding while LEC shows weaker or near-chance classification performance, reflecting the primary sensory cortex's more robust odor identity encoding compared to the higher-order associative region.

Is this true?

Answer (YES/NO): YES